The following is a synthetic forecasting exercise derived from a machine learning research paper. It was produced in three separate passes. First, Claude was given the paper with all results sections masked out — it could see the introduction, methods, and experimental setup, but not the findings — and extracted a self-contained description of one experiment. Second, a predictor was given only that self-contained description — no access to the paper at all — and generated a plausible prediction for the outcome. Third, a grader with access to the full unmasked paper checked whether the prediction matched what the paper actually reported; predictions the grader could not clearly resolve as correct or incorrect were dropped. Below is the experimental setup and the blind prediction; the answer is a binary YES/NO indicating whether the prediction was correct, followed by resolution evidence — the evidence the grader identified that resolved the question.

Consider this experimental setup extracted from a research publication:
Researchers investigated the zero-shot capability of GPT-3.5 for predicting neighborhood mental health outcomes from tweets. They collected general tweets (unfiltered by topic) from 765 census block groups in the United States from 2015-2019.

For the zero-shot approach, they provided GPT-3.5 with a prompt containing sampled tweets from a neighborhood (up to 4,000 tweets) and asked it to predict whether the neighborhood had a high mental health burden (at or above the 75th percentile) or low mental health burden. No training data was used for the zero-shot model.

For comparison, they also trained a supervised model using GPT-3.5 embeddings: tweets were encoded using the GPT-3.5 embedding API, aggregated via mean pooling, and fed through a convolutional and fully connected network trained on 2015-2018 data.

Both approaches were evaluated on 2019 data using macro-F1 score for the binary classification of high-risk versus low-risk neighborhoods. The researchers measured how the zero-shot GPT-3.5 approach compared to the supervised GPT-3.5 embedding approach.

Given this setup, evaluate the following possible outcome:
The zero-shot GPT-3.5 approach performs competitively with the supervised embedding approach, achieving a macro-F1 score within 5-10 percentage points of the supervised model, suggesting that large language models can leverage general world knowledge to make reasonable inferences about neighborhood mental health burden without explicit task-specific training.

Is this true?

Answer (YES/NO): NO